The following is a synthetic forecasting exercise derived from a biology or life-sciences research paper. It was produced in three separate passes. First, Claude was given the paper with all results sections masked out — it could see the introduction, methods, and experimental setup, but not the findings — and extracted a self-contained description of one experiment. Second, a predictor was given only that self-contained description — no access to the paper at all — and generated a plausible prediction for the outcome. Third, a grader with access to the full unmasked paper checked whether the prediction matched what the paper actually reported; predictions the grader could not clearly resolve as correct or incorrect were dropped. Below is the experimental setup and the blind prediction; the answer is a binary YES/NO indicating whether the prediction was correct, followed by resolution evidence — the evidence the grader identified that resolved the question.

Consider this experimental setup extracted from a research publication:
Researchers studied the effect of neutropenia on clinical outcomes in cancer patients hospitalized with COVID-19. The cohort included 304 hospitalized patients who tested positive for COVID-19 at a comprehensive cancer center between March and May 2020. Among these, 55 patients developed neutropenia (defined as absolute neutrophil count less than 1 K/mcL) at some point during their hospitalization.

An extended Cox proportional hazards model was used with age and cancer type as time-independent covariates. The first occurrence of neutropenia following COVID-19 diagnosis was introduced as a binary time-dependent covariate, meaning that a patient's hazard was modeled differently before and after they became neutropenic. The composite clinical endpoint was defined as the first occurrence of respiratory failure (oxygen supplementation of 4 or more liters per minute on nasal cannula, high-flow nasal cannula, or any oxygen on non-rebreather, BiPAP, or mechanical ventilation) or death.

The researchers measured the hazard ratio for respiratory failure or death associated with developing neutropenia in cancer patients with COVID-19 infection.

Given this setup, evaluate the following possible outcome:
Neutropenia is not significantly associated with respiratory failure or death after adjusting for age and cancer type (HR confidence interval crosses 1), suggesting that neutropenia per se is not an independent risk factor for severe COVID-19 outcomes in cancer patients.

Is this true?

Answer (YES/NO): YES